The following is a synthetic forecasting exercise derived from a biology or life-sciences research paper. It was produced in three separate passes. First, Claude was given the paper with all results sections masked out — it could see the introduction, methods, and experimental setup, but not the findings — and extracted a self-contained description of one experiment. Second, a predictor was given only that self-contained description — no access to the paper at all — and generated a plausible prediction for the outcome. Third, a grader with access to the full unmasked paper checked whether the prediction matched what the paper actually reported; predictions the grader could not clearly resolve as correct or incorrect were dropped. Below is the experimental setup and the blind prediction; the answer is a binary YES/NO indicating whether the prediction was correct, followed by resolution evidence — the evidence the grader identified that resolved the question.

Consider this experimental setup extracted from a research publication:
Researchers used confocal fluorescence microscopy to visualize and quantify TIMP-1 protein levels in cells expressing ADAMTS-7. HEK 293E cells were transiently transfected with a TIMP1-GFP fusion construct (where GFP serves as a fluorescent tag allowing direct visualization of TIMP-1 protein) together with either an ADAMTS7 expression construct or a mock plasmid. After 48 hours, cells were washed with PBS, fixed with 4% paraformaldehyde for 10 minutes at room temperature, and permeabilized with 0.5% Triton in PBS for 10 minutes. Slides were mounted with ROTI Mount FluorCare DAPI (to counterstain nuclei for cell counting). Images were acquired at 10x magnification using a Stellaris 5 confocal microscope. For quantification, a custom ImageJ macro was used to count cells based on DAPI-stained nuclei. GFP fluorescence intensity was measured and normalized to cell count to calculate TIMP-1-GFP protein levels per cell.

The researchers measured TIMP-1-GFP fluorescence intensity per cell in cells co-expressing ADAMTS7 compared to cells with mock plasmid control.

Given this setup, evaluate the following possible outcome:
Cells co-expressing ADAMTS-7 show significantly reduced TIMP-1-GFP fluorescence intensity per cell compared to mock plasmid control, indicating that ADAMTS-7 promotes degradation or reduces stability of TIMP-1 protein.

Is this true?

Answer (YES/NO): YES